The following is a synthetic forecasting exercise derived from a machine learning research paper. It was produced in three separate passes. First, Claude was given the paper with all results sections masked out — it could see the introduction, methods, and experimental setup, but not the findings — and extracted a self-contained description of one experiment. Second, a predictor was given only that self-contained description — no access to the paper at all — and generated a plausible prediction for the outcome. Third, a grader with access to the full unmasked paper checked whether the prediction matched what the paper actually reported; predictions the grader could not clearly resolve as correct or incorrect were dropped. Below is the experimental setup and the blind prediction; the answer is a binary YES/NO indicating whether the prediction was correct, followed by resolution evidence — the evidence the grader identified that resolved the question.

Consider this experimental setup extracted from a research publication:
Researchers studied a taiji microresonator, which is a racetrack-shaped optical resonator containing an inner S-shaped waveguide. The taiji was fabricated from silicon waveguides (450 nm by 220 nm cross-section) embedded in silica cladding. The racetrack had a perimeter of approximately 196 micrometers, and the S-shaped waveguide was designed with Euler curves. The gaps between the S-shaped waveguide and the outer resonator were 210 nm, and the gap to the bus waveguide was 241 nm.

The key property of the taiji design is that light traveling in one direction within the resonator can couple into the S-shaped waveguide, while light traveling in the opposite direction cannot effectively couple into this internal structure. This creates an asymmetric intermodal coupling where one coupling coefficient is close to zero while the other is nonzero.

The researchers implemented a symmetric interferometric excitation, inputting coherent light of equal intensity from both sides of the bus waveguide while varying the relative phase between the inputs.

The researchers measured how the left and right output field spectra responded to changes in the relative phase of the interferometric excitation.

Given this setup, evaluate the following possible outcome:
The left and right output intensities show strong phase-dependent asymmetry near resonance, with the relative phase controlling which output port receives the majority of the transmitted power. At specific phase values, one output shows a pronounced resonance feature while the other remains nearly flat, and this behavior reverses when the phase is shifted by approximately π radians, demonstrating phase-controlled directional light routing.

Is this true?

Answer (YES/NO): NO